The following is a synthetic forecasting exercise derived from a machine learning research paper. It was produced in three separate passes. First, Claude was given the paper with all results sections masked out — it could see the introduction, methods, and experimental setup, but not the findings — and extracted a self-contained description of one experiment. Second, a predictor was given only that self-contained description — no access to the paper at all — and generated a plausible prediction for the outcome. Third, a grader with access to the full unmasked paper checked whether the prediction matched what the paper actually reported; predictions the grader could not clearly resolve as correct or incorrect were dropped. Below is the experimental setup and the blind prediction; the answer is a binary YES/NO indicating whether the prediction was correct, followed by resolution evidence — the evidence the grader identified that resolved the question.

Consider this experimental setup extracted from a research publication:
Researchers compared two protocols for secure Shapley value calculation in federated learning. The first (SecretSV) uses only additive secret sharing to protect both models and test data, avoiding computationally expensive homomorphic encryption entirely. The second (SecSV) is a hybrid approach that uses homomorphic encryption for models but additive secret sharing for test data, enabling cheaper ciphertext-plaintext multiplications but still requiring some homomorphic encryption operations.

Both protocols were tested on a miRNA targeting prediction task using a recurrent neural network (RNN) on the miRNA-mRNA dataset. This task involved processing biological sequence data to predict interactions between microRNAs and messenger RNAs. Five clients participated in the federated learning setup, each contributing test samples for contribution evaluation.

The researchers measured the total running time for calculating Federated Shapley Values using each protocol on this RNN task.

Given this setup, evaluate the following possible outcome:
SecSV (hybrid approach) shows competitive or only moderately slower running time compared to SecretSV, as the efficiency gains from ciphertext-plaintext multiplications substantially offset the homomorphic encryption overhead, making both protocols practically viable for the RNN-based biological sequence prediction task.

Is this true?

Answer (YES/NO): NO